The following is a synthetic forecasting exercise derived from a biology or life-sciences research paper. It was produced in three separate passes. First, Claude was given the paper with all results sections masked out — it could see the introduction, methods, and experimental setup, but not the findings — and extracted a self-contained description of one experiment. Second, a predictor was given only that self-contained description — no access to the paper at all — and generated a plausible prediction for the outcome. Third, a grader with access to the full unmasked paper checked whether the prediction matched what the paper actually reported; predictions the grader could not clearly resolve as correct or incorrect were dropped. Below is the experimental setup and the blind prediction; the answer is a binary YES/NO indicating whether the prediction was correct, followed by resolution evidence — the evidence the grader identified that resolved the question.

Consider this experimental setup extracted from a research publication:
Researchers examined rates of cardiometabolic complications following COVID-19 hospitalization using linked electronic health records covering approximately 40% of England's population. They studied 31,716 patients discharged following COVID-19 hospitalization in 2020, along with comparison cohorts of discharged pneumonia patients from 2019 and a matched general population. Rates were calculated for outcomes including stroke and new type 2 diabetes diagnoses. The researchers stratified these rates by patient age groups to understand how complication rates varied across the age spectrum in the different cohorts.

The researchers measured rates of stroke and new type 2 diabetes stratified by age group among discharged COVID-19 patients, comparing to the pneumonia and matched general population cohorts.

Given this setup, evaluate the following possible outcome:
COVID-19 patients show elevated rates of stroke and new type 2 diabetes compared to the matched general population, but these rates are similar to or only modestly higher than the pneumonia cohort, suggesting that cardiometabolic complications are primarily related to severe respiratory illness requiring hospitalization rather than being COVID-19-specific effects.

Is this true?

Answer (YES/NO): YES